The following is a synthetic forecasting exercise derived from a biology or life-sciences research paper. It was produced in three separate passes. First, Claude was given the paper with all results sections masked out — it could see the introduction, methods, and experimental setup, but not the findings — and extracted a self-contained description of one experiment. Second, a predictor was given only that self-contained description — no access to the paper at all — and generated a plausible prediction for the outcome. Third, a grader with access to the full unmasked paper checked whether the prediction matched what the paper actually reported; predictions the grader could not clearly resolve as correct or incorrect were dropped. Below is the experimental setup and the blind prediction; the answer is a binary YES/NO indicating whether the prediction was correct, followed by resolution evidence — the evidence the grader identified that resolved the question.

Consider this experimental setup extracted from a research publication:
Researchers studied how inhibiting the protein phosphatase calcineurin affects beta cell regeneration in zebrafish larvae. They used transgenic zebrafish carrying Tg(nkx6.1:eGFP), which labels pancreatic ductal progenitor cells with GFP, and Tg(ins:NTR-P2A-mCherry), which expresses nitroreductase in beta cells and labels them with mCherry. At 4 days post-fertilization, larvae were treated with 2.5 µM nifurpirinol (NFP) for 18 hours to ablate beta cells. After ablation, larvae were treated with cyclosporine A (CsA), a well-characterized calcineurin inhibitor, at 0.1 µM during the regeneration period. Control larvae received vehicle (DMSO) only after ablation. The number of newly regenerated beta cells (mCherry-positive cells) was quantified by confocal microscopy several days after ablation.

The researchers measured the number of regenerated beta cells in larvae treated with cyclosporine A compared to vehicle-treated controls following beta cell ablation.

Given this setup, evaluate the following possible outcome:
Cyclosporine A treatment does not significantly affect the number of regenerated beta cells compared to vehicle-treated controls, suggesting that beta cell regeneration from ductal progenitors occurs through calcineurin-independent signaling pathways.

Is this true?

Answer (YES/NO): NO